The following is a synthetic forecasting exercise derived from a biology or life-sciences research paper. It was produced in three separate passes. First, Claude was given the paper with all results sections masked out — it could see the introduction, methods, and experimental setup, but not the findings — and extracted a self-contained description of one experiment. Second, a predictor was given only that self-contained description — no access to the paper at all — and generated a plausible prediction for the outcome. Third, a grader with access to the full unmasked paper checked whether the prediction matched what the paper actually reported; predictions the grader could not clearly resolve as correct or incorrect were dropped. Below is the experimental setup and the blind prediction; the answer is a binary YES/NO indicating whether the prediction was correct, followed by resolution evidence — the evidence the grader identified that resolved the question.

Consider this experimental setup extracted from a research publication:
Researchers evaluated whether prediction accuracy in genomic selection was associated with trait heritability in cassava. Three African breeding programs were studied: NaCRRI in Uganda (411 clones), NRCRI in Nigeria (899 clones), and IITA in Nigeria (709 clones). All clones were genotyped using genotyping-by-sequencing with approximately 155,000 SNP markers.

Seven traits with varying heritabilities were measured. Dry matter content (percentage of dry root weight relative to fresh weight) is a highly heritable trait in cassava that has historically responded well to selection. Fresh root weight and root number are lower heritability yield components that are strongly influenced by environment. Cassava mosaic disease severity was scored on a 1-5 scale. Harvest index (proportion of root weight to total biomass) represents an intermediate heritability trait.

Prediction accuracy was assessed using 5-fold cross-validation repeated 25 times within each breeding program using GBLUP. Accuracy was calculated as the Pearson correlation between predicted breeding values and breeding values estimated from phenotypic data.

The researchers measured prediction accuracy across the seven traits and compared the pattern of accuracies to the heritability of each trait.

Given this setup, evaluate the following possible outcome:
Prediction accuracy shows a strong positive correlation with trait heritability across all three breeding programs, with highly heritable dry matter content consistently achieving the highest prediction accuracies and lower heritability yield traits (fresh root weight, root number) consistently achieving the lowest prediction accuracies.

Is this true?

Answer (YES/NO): NO